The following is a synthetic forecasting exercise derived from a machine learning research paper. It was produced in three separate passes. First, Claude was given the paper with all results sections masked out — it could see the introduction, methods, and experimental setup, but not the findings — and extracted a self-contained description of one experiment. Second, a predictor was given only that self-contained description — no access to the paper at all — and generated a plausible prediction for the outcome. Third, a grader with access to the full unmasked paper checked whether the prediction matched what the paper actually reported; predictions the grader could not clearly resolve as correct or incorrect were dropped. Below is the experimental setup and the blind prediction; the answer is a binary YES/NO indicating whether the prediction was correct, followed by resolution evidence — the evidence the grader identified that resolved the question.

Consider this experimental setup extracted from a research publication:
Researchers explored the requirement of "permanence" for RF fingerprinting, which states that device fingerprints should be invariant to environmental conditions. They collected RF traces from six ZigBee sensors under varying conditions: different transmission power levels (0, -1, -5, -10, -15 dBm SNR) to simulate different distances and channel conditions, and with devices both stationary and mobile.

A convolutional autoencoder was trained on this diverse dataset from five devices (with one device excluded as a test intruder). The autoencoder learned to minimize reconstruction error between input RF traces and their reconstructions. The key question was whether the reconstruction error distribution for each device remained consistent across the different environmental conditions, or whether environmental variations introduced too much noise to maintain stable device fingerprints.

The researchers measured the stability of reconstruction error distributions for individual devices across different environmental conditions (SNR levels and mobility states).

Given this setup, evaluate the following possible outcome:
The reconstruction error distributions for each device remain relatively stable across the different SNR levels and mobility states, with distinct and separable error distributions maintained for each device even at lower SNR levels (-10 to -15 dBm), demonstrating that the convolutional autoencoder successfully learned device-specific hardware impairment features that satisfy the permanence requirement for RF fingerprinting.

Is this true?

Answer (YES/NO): YES